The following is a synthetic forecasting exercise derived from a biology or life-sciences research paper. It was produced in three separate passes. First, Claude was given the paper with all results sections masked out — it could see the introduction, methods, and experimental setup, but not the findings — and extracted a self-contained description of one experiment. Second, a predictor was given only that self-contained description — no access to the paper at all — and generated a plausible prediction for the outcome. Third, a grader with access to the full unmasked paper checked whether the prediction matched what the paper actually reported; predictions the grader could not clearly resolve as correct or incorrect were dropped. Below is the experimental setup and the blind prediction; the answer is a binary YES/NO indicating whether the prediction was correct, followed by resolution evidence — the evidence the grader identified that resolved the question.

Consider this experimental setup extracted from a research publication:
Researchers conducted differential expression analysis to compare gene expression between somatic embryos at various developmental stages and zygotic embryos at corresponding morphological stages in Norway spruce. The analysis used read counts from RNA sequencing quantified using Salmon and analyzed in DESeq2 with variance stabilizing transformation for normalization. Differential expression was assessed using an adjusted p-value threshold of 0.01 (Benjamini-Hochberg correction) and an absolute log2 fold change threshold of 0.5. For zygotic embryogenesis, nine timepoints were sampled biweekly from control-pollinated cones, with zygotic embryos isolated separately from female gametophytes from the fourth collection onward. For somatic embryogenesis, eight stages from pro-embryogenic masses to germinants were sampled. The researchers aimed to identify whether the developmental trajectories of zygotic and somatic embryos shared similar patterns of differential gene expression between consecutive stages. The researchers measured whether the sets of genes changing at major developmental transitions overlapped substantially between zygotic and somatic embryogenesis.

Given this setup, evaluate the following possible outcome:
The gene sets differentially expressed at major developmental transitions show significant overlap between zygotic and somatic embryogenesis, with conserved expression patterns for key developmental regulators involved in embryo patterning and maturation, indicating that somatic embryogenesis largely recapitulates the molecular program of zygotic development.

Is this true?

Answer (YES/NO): NO